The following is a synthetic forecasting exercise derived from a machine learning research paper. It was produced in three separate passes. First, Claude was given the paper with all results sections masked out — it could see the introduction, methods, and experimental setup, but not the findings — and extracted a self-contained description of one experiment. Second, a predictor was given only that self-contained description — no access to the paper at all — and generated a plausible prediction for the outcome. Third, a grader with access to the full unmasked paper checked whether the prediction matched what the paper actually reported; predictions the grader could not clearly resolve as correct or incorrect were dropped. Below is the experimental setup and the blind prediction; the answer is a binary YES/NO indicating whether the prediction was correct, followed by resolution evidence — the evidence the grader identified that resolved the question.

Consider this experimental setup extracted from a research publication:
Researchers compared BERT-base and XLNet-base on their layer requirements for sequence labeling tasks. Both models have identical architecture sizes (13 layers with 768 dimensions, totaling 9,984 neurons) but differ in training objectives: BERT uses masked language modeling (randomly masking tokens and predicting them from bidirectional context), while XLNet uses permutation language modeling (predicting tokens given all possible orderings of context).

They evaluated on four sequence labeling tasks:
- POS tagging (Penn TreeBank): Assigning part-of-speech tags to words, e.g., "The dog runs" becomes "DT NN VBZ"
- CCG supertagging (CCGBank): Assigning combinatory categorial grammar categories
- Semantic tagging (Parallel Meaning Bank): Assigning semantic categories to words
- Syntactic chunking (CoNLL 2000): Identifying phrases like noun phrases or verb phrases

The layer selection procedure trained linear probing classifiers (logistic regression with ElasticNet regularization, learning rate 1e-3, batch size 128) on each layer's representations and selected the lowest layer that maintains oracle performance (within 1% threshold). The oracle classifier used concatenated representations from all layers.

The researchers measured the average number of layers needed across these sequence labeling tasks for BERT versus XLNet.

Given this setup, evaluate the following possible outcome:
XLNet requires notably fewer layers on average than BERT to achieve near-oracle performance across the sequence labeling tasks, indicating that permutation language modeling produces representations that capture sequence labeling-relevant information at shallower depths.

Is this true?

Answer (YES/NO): YES